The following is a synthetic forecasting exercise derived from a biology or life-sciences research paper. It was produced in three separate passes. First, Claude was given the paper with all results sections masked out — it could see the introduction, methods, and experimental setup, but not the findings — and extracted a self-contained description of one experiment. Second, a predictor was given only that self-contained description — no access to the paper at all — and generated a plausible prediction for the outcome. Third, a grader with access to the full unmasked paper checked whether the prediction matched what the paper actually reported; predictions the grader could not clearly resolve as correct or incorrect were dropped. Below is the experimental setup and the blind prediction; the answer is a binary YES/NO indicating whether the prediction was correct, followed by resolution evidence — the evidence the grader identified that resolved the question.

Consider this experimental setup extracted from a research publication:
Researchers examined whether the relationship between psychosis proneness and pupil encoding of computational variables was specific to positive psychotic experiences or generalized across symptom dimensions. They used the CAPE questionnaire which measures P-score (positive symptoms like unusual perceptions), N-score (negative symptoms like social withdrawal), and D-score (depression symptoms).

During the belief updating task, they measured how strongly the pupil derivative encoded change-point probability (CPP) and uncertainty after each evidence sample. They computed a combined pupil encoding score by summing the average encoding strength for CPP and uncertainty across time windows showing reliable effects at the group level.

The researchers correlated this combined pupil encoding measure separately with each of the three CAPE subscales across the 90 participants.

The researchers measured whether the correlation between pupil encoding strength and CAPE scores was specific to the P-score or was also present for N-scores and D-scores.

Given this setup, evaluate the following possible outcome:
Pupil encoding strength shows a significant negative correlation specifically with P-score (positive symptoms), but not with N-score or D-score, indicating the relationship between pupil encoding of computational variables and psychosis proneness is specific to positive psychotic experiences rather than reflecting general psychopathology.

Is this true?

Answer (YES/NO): YES